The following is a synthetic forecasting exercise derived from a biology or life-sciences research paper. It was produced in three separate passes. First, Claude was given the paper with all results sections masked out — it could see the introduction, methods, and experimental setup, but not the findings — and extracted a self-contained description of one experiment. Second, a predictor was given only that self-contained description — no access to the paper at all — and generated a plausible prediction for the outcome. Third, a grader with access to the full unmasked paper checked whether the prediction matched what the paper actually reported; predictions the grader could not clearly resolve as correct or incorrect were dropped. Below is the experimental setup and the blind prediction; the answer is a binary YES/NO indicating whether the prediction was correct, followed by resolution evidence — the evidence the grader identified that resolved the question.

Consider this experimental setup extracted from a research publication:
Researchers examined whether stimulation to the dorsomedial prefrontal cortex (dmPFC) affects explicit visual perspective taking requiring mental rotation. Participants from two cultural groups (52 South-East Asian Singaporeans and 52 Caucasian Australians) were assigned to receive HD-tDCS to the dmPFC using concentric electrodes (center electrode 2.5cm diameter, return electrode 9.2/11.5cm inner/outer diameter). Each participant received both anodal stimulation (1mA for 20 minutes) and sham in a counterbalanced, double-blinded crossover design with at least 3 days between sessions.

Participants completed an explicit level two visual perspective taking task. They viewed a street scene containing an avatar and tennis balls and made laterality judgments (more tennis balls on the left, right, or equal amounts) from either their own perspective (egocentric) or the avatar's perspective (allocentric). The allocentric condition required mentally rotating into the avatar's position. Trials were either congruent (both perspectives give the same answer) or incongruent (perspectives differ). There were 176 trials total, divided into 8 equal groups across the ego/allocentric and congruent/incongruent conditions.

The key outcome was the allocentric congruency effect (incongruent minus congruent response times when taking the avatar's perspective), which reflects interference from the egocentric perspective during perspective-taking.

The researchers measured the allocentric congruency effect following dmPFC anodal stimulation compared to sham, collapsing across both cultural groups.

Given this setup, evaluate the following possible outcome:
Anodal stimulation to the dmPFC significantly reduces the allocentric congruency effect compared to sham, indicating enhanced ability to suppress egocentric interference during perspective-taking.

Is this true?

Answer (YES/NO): NO